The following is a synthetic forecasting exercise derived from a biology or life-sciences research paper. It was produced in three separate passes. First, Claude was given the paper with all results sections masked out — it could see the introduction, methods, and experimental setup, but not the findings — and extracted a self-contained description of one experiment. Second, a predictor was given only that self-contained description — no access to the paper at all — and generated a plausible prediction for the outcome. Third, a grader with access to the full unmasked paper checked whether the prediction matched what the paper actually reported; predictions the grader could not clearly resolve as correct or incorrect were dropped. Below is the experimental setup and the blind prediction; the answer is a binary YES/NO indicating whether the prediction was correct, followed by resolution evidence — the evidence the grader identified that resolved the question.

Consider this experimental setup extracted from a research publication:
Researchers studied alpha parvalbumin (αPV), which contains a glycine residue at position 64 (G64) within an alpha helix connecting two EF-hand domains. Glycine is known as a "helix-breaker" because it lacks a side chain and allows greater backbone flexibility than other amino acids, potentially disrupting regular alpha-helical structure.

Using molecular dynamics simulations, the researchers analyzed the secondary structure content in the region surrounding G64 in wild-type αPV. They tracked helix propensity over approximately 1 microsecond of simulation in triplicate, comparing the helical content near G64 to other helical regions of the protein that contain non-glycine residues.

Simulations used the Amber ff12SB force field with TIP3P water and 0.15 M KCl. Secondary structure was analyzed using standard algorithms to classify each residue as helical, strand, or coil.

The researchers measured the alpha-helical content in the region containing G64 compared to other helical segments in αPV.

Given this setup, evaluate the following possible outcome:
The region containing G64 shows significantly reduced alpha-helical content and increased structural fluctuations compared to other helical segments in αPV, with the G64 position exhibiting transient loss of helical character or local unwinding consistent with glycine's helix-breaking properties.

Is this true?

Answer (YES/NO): YES